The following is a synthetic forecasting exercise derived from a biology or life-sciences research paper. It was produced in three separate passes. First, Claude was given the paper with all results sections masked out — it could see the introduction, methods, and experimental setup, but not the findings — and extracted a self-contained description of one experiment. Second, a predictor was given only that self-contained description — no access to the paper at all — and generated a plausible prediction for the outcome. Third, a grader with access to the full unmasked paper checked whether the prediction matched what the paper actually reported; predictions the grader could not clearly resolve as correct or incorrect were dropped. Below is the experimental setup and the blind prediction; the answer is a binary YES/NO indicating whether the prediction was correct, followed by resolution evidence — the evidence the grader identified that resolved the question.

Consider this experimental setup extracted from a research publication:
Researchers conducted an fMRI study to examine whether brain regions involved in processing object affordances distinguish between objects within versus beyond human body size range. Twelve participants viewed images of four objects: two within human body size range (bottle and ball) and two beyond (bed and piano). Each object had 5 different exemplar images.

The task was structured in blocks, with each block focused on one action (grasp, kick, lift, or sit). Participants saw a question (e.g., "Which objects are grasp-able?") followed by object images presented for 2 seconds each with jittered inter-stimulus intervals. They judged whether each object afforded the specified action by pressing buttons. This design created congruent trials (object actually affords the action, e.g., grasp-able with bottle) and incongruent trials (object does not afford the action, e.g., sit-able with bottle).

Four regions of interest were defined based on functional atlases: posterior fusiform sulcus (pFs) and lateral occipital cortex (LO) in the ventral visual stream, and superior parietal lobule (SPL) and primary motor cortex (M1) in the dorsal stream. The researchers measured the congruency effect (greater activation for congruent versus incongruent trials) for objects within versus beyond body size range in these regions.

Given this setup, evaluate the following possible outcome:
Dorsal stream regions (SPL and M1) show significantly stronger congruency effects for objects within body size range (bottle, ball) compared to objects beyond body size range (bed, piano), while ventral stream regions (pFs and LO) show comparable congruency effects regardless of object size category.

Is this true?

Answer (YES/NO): NO